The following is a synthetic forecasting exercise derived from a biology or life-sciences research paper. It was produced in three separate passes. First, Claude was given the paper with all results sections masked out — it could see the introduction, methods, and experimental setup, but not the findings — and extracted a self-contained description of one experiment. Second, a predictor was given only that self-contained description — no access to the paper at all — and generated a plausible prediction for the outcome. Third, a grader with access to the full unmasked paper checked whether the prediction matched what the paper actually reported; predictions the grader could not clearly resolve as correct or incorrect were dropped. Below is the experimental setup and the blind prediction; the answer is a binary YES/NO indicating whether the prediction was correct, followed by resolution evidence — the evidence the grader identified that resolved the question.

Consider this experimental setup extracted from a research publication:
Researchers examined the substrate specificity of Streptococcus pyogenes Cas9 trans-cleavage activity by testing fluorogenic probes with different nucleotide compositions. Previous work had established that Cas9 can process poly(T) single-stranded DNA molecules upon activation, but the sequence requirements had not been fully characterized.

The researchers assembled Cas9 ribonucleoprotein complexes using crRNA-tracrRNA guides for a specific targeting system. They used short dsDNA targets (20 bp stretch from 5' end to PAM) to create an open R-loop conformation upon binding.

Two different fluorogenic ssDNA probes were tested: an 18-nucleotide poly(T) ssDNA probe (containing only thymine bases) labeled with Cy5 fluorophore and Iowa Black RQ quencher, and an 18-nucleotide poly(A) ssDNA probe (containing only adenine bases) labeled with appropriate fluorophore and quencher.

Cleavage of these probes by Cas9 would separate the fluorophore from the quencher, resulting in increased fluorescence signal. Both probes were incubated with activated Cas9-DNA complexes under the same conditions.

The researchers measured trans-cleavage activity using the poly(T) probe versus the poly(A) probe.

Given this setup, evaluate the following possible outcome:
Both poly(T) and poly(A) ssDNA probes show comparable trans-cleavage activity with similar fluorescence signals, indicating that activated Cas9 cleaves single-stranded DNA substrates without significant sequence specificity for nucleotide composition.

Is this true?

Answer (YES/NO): NO